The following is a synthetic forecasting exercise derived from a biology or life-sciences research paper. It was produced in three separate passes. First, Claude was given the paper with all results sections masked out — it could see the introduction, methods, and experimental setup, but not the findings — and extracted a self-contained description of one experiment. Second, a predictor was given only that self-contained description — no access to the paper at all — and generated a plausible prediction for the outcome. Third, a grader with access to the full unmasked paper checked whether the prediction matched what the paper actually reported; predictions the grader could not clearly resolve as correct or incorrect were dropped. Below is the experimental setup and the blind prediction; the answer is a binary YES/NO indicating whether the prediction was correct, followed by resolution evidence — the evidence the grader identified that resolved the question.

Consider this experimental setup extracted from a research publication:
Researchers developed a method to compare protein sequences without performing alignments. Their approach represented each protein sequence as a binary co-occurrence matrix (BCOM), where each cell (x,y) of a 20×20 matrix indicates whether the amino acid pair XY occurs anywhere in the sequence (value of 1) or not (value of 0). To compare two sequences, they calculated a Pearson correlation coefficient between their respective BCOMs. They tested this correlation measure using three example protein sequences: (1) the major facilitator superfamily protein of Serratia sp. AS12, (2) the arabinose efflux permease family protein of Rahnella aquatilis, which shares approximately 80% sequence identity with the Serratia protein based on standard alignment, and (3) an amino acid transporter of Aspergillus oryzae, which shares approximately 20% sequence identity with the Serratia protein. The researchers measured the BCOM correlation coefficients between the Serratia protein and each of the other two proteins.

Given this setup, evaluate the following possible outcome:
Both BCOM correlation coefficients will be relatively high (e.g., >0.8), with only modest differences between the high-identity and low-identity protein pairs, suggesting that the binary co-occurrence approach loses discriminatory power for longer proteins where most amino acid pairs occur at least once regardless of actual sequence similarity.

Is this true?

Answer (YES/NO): NO